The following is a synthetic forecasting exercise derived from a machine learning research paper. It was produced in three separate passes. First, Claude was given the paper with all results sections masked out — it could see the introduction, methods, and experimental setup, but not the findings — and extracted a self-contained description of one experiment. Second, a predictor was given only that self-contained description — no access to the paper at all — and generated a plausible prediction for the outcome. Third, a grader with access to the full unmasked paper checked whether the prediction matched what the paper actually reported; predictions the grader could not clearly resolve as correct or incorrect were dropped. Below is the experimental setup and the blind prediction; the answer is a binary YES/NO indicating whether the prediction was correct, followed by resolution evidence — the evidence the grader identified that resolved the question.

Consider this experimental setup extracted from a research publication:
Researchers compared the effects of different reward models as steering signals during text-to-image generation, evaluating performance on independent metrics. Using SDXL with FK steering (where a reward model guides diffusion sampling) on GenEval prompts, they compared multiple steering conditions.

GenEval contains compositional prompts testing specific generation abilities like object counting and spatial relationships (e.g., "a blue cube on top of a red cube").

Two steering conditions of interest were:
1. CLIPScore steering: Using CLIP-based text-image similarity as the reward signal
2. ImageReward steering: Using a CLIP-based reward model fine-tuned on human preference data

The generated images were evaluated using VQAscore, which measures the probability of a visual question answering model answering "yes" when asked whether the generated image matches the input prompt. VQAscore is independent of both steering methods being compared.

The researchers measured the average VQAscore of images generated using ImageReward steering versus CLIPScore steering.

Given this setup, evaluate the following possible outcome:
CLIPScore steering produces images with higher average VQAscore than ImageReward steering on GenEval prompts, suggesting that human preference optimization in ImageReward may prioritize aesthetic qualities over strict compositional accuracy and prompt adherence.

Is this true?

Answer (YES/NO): NO